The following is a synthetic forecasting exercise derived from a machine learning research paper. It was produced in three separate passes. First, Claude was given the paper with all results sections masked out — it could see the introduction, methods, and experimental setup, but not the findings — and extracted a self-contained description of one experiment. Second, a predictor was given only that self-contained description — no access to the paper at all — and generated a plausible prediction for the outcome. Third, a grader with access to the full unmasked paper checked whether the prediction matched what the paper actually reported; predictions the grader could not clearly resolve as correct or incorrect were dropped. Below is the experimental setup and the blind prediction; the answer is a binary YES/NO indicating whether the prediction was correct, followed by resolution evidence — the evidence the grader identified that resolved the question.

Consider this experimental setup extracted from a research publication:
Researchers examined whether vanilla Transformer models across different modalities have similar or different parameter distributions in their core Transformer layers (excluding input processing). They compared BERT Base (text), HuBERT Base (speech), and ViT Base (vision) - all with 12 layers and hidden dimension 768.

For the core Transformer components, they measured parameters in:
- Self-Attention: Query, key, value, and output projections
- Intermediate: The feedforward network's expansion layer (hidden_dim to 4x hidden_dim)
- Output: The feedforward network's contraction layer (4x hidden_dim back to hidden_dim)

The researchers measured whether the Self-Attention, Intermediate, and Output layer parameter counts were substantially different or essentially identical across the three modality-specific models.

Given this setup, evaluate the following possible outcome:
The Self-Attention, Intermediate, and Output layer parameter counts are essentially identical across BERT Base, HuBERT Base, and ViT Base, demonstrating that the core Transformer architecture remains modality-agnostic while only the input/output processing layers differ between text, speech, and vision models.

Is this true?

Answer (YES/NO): YES